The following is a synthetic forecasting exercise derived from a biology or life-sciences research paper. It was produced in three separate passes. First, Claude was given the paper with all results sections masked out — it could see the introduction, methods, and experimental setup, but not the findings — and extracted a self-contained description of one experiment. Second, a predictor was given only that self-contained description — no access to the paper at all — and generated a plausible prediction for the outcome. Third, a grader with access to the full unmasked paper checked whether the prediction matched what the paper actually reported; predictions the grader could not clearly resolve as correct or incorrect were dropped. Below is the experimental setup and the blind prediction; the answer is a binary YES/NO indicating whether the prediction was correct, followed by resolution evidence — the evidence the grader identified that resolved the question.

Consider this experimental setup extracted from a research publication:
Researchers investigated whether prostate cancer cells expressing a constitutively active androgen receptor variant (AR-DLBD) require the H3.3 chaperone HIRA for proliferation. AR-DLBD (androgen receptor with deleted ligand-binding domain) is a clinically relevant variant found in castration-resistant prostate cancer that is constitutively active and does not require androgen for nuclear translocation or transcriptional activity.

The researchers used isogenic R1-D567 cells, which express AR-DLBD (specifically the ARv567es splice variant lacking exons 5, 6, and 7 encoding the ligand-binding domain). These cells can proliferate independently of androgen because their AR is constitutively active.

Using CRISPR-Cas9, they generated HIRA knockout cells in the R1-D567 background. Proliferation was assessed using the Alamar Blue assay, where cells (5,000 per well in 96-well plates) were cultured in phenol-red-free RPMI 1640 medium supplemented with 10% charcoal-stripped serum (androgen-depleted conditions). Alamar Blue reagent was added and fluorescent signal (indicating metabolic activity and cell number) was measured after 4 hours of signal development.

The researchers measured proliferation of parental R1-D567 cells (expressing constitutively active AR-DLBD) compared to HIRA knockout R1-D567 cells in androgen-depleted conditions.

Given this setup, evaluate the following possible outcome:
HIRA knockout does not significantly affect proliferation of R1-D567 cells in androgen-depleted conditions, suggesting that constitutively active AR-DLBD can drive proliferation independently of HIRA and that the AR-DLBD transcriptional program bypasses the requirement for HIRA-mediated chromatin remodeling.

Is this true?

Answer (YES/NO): NO